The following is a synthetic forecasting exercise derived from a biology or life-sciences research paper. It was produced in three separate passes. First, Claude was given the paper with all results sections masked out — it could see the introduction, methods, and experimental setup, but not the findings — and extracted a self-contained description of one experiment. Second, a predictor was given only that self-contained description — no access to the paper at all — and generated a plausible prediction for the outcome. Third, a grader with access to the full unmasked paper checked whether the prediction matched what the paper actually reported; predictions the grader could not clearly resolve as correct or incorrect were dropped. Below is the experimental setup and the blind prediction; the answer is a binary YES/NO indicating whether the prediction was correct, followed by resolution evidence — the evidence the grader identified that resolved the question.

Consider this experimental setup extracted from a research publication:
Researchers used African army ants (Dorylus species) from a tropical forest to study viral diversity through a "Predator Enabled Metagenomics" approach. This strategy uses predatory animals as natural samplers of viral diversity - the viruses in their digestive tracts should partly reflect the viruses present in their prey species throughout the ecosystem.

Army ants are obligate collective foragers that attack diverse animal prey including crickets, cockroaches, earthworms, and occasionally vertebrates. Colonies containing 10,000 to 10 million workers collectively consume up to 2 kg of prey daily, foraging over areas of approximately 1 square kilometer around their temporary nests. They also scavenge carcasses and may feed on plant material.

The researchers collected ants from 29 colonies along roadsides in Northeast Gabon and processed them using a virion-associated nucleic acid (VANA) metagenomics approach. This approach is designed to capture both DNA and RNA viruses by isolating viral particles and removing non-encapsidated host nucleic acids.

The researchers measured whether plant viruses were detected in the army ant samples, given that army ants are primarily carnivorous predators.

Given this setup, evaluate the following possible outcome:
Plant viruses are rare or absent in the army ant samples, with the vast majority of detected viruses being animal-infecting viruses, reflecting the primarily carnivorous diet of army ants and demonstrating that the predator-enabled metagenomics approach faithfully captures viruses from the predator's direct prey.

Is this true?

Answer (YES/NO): YES